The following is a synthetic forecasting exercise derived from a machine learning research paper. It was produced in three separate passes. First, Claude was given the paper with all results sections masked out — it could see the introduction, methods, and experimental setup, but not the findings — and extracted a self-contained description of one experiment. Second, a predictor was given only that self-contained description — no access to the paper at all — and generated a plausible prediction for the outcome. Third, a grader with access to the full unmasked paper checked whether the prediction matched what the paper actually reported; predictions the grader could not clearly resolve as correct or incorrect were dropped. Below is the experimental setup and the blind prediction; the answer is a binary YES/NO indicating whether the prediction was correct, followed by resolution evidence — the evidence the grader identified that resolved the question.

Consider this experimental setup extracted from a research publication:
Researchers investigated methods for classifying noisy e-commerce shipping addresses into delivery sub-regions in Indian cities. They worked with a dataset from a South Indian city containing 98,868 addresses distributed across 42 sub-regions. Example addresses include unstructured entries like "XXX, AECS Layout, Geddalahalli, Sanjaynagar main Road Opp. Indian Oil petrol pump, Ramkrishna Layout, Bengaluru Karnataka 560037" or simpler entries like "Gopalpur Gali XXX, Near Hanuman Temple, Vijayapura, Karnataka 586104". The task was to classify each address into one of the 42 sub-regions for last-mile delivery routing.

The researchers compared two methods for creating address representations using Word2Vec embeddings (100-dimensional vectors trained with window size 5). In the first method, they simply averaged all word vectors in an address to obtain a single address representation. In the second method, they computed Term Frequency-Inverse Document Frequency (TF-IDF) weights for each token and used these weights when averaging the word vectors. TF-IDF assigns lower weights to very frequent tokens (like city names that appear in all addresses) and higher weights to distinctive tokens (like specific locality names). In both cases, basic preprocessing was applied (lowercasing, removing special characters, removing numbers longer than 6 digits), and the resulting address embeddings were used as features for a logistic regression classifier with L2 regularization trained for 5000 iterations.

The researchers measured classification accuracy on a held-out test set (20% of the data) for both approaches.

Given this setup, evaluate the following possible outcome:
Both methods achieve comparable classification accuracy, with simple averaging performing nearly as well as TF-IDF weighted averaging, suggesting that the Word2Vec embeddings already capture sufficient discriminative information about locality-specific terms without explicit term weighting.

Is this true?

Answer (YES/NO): NO